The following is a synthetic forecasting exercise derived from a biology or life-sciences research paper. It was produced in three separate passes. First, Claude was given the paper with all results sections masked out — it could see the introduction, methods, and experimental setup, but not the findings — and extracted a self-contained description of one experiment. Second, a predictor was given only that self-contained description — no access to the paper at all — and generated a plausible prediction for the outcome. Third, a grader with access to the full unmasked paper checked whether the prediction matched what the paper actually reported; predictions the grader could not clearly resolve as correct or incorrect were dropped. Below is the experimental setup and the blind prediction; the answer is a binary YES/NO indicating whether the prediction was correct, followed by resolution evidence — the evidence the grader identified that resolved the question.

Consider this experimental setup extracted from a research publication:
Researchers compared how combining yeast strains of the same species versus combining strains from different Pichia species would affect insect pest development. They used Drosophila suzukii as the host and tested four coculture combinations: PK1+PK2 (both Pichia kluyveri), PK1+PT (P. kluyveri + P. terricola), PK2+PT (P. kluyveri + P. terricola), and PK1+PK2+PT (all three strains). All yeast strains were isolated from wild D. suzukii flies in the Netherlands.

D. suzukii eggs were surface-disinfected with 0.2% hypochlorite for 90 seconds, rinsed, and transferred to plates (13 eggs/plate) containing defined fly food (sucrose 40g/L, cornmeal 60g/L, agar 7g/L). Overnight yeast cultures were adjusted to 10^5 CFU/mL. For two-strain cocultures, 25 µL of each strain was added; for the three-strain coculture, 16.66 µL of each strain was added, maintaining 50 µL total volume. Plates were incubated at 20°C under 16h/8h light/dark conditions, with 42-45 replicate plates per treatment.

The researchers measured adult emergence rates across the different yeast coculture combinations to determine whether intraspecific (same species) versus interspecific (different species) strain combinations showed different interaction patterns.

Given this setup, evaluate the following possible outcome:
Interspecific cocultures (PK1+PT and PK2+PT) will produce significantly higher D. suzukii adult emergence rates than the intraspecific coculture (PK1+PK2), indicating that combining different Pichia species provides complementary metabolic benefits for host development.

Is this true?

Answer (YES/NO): NO